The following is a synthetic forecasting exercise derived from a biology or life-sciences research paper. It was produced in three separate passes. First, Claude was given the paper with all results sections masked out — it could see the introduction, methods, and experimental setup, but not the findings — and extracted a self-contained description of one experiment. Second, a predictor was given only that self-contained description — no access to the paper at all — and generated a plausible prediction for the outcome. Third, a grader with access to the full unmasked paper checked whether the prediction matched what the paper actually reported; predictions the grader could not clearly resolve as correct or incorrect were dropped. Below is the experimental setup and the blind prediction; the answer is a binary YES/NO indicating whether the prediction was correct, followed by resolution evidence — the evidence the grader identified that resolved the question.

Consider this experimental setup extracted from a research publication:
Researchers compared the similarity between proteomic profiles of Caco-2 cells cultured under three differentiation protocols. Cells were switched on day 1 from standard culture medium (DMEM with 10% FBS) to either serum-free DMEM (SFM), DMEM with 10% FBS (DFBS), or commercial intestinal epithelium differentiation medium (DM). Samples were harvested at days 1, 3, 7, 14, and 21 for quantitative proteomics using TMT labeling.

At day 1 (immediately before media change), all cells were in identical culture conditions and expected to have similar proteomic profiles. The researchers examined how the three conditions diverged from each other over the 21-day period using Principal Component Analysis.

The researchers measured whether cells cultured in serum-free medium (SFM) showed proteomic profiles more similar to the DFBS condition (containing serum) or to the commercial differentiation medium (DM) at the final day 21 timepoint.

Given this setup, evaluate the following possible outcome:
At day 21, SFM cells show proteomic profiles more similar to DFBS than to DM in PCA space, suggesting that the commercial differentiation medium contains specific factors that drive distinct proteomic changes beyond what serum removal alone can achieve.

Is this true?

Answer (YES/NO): YES